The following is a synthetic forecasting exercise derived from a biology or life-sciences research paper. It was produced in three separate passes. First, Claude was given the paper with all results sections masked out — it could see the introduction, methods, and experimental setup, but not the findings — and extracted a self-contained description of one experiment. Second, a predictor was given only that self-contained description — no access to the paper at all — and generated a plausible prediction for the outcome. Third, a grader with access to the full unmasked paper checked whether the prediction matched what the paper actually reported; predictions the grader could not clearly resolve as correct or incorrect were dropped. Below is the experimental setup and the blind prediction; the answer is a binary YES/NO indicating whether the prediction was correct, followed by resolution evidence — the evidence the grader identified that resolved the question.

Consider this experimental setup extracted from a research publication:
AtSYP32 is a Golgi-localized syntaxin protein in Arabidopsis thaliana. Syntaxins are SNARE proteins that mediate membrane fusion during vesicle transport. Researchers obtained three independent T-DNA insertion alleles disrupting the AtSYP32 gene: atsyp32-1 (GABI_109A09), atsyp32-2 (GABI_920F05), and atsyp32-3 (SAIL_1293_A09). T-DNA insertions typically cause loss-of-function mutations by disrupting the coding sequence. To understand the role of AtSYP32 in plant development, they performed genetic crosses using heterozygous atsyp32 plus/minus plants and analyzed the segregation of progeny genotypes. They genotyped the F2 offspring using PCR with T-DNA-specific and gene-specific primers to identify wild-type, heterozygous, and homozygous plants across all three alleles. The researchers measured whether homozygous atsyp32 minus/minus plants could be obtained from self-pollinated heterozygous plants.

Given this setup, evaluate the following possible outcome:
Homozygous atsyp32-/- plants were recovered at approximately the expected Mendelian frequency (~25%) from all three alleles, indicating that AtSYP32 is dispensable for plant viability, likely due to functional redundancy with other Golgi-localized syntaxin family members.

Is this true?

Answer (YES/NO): NO